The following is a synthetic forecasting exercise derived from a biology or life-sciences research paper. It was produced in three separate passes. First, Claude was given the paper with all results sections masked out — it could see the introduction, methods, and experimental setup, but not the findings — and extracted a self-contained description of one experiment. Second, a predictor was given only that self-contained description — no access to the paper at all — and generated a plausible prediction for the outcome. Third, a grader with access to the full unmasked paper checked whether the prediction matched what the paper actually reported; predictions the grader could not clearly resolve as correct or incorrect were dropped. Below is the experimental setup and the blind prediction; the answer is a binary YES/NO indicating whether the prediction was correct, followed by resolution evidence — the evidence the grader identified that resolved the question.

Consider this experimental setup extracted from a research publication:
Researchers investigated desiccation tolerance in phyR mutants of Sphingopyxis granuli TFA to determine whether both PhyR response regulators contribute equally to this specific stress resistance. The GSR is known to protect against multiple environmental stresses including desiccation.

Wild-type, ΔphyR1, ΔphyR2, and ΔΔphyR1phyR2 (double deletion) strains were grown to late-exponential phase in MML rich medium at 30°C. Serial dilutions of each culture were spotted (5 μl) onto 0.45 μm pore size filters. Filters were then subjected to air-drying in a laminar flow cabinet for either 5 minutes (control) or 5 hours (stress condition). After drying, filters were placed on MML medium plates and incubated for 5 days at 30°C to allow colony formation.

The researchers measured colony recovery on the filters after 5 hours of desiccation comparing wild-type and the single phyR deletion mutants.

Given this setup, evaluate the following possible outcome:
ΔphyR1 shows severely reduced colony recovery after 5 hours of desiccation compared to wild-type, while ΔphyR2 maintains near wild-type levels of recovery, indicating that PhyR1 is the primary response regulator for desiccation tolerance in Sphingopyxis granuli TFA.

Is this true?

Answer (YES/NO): NO